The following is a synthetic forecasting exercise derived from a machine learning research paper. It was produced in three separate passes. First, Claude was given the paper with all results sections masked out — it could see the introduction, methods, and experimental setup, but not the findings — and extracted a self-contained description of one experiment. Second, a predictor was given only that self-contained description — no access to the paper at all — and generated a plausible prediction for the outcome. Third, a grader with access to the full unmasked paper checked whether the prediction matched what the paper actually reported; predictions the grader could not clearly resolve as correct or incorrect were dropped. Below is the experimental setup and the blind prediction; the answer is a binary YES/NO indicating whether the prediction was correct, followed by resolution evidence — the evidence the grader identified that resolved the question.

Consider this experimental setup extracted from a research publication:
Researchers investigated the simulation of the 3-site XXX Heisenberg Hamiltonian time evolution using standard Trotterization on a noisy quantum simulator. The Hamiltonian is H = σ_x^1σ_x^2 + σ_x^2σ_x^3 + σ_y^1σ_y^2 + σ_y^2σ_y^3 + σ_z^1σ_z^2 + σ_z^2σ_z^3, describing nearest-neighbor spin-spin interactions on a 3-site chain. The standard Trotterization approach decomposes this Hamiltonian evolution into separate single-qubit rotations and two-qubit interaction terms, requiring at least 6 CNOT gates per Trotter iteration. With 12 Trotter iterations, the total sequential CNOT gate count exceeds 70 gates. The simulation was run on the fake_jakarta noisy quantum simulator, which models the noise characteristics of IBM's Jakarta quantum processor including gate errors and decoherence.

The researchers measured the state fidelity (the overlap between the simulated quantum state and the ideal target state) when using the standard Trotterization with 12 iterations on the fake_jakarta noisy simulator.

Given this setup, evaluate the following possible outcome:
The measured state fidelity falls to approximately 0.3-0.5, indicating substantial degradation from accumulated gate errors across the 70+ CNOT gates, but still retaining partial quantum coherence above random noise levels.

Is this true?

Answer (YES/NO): NO